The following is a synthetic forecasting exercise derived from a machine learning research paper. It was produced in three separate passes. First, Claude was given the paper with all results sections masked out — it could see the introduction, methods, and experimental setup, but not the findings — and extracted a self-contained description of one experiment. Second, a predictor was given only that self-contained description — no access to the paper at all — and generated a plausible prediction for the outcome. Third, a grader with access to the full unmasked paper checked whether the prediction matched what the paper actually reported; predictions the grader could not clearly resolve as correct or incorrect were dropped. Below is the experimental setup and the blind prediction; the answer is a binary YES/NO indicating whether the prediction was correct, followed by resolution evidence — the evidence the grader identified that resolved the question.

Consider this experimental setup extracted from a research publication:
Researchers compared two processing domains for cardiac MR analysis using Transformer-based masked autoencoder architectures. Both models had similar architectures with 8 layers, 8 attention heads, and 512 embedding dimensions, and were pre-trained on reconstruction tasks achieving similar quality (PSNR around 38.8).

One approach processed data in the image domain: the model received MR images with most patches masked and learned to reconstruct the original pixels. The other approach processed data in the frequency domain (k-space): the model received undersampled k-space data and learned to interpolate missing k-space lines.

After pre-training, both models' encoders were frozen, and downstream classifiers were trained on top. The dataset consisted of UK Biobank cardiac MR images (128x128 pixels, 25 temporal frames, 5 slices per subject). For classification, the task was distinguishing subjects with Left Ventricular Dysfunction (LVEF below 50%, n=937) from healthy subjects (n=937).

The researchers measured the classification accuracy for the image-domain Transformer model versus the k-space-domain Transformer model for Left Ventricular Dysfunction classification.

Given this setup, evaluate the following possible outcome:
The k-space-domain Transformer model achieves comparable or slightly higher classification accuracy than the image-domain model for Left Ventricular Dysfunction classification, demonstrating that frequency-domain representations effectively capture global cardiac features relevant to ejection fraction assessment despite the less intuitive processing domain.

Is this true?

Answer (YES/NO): NO